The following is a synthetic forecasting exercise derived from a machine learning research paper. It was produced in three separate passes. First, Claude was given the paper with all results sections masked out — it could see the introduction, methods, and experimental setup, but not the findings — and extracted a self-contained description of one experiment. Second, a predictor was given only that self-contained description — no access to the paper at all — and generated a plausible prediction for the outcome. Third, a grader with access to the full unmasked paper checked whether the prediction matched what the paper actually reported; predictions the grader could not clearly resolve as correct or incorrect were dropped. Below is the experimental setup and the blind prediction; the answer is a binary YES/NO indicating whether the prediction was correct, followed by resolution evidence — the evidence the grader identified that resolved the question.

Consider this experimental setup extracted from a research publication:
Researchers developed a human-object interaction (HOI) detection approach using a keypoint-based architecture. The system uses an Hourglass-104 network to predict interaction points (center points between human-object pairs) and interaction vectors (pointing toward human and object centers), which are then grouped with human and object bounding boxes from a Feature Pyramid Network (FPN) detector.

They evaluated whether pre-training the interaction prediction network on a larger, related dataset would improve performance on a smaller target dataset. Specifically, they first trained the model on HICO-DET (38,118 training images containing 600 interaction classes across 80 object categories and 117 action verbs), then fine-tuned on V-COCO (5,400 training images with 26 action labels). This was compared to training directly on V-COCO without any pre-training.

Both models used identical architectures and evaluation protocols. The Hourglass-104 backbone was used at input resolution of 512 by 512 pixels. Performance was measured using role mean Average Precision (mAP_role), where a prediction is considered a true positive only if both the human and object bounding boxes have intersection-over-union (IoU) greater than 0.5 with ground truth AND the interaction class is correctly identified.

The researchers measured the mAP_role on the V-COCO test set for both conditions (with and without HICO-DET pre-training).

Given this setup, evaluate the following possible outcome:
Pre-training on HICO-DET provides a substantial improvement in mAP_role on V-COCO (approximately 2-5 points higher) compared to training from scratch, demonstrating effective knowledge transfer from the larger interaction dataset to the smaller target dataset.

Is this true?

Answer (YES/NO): NO